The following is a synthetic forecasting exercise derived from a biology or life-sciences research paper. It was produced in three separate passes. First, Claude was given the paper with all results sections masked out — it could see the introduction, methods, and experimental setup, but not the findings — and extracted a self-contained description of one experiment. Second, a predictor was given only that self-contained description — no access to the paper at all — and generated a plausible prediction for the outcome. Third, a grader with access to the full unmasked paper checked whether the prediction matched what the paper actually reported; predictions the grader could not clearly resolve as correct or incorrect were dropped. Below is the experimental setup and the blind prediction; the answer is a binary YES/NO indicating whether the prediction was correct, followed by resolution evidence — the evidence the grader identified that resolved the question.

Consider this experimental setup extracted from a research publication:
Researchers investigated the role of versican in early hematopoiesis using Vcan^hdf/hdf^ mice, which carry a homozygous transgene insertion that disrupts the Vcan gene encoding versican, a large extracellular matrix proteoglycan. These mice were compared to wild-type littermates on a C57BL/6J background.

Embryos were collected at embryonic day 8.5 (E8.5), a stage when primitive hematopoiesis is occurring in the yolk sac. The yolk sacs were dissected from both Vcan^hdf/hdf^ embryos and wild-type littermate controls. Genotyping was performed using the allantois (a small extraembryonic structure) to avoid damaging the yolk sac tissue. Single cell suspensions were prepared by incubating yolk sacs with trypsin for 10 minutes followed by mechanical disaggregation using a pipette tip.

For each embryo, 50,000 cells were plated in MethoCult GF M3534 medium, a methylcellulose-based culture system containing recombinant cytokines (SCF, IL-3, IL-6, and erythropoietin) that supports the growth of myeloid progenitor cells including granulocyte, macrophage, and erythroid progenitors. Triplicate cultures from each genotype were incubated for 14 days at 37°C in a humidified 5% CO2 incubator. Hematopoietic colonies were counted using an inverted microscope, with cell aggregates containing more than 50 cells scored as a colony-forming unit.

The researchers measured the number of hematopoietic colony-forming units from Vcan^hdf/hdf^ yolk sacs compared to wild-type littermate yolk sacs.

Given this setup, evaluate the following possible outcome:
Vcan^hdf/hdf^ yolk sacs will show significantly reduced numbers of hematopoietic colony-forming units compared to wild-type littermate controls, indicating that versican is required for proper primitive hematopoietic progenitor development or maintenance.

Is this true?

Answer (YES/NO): YES